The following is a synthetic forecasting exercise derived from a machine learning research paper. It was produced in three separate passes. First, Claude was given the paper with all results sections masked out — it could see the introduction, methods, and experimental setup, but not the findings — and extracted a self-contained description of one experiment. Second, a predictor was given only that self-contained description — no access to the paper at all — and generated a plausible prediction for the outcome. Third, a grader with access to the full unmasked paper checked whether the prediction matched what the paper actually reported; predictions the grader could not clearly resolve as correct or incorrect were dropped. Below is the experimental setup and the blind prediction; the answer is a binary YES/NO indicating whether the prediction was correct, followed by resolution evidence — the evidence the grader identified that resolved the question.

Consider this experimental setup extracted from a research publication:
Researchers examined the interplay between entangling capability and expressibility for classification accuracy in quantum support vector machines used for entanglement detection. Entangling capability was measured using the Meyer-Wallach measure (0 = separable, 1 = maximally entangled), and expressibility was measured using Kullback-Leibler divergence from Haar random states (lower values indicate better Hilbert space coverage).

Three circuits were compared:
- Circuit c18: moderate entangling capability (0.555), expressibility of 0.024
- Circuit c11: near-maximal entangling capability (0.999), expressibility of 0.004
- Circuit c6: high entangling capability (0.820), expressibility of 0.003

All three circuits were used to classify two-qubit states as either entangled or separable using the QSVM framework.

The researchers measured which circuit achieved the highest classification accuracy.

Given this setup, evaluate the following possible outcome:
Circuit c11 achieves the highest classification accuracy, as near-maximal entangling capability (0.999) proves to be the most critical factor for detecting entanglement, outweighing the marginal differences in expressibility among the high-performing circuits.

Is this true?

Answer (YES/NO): NO